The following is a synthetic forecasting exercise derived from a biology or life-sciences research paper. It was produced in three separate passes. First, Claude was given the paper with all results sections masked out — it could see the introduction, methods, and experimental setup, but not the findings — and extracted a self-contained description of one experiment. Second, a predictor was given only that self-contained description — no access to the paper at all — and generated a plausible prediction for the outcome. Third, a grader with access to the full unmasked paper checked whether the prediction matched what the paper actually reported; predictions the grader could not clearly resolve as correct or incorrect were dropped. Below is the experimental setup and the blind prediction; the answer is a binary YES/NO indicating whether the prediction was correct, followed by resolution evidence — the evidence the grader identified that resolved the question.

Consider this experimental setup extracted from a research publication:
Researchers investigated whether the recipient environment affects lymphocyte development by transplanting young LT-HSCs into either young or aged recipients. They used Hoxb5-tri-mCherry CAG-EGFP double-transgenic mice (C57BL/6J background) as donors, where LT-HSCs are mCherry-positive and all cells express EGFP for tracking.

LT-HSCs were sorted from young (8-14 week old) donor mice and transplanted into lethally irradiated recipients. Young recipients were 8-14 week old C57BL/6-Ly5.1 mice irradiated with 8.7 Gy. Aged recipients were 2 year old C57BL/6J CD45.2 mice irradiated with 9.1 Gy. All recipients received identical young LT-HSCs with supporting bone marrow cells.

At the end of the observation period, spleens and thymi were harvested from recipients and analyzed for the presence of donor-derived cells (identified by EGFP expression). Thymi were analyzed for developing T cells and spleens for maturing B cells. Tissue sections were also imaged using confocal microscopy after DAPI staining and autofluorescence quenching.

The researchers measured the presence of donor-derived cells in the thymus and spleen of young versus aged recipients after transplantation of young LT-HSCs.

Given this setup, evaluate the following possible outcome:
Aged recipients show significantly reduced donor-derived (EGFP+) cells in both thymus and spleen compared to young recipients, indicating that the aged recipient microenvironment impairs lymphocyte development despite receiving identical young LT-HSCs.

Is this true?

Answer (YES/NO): YES